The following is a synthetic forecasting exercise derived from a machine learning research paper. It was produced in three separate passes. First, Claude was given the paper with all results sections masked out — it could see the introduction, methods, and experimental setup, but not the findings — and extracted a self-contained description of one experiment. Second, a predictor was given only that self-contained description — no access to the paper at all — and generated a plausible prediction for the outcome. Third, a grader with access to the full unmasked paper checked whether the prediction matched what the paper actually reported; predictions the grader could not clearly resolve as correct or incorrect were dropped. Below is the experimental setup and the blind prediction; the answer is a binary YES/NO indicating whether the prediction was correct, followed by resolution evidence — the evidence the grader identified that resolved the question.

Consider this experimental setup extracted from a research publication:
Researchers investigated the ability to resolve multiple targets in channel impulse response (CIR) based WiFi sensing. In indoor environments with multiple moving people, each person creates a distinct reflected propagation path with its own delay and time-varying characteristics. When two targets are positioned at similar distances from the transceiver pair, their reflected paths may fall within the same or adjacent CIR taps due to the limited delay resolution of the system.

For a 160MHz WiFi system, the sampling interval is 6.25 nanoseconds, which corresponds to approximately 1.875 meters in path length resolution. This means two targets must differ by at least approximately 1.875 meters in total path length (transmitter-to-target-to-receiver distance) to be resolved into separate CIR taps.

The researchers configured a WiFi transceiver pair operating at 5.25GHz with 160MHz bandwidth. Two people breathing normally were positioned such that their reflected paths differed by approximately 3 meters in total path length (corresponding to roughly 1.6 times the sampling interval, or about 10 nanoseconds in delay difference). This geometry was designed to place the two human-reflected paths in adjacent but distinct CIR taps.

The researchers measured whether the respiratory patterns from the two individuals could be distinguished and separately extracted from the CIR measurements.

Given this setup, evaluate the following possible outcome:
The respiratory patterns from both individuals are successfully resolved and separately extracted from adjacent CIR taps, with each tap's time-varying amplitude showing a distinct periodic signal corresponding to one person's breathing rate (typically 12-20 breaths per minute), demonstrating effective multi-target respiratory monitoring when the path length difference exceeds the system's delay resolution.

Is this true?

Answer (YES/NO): YES